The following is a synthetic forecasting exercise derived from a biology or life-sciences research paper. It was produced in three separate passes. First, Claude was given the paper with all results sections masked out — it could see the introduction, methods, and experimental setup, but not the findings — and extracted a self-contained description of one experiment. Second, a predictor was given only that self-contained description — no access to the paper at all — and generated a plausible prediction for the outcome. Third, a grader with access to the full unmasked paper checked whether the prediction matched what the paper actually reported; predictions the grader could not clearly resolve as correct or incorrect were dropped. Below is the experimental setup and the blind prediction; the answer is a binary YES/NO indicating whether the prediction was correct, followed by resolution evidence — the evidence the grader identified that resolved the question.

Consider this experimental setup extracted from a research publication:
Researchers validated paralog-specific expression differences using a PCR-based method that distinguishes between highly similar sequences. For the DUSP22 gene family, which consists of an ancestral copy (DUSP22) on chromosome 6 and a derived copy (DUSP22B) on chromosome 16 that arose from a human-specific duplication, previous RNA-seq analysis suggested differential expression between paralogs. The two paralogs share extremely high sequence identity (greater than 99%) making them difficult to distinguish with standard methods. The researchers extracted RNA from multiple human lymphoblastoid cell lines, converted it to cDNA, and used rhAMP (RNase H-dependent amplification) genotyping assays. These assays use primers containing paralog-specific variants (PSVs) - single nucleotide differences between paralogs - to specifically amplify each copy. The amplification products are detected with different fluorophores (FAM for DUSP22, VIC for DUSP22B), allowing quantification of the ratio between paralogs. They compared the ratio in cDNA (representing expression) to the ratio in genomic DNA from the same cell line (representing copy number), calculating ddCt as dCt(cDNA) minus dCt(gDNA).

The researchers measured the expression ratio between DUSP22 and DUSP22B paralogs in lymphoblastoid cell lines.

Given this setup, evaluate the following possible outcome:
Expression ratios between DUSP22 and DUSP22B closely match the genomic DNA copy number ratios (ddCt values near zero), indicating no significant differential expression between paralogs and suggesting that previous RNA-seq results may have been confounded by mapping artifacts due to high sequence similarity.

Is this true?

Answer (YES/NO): NO